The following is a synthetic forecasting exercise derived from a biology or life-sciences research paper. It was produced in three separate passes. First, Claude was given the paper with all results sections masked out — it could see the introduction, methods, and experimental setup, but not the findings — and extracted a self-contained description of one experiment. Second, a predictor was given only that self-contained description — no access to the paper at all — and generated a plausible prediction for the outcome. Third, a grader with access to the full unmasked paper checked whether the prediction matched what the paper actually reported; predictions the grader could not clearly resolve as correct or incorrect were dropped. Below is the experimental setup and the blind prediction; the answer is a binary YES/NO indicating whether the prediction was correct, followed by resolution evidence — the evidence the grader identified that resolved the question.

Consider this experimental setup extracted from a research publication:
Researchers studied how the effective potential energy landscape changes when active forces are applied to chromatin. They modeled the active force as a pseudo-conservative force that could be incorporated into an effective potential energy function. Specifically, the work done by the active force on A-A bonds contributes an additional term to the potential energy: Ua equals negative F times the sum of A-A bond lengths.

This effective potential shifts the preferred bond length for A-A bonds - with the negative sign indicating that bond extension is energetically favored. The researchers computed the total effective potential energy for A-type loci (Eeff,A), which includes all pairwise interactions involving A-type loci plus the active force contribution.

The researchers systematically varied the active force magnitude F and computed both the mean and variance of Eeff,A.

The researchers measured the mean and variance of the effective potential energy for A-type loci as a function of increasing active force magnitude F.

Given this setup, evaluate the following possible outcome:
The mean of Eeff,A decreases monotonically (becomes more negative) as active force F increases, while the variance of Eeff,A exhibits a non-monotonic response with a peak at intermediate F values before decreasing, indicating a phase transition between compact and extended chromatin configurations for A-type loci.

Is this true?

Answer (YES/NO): NO